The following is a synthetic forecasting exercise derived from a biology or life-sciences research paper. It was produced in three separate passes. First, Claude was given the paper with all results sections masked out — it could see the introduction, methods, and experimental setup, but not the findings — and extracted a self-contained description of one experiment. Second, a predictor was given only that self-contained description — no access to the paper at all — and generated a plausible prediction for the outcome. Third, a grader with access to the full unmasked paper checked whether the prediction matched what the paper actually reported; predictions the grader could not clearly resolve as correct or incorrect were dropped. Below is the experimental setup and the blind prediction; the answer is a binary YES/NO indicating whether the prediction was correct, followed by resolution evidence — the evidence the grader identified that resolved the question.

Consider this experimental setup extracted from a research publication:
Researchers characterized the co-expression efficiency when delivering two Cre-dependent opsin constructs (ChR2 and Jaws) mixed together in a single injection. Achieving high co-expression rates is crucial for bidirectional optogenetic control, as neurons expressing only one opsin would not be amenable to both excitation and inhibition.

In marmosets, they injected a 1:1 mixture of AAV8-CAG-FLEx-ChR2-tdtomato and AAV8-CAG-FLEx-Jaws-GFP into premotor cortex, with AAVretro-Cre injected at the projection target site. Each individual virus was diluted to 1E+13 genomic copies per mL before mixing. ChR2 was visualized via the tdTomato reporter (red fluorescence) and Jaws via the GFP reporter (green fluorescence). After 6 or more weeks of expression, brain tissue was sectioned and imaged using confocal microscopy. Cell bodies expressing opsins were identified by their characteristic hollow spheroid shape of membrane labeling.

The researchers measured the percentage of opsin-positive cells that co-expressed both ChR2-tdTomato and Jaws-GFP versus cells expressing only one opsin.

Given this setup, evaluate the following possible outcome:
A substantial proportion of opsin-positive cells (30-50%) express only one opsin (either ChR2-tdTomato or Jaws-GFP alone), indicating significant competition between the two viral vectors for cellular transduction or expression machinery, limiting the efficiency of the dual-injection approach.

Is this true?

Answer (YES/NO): NO